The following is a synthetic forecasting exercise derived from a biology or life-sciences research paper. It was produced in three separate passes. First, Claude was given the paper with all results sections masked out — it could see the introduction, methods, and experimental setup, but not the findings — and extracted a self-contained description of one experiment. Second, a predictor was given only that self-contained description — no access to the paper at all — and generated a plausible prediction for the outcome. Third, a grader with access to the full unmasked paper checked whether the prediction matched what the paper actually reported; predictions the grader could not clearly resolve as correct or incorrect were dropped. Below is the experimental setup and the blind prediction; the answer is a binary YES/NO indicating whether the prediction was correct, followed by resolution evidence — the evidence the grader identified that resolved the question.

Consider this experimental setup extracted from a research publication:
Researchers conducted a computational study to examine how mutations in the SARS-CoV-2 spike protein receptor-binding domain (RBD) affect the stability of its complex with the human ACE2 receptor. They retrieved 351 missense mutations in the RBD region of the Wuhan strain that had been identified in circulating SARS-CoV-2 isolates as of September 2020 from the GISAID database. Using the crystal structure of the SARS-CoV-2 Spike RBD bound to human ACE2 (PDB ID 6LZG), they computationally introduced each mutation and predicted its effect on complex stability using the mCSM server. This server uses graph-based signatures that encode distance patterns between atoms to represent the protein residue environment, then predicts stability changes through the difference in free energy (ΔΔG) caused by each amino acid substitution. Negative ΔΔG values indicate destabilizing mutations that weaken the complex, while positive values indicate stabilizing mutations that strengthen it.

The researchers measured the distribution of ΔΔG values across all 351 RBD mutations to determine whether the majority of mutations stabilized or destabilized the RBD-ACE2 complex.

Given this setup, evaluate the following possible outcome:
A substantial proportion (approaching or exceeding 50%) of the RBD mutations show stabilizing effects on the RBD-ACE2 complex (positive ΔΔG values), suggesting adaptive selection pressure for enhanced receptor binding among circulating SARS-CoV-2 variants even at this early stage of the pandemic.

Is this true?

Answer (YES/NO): NO